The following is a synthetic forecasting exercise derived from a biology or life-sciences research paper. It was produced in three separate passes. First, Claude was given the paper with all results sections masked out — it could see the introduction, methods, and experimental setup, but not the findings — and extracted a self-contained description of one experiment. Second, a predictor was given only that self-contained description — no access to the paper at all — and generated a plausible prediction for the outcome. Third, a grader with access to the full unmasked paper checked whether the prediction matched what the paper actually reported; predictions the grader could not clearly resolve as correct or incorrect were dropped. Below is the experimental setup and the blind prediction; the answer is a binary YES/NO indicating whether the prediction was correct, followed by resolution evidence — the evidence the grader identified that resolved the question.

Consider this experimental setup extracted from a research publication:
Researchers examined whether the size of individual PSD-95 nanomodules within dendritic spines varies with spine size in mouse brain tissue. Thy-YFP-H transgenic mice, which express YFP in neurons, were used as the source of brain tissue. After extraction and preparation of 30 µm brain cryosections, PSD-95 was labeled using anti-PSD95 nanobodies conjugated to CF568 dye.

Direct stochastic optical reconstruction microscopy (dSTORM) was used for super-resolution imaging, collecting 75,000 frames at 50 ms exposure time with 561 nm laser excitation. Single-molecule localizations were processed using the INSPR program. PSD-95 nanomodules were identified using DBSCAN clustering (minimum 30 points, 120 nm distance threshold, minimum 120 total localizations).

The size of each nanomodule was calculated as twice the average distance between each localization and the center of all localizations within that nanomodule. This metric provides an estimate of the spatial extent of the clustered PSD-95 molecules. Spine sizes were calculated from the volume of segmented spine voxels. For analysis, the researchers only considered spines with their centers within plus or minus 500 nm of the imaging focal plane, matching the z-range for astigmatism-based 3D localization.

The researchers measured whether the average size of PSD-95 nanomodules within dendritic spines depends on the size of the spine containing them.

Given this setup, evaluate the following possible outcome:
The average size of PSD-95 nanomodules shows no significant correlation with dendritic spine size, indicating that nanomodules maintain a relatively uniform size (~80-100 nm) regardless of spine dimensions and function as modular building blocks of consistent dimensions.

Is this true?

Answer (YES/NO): NO